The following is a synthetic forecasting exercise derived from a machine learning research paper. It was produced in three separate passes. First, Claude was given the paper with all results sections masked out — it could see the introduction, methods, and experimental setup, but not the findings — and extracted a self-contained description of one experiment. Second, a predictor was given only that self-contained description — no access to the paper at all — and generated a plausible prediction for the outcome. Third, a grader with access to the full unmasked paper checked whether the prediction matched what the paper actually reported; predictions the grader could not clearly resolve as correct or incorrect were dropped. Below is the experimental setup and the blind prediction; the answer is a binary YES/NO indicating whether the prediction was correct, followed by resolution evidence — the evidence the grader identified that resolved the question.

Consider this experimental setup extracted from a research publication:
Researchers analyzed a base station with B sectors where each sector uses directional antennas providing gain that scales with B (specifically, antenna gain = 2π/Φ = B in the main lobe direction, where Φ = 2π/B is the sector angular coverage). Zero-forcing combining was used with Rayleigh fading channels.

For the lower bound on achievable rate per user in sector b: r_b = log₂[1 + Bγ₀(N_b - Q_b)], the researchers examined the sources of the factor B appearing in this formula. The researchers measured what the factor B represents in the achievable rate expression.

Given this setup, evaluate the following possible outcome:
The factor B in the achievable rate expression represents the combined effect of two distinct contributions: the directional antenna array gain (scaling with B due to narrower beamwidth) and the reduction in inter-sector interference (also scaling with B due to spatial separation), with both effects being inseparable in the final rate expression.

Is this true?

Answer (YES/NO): NO